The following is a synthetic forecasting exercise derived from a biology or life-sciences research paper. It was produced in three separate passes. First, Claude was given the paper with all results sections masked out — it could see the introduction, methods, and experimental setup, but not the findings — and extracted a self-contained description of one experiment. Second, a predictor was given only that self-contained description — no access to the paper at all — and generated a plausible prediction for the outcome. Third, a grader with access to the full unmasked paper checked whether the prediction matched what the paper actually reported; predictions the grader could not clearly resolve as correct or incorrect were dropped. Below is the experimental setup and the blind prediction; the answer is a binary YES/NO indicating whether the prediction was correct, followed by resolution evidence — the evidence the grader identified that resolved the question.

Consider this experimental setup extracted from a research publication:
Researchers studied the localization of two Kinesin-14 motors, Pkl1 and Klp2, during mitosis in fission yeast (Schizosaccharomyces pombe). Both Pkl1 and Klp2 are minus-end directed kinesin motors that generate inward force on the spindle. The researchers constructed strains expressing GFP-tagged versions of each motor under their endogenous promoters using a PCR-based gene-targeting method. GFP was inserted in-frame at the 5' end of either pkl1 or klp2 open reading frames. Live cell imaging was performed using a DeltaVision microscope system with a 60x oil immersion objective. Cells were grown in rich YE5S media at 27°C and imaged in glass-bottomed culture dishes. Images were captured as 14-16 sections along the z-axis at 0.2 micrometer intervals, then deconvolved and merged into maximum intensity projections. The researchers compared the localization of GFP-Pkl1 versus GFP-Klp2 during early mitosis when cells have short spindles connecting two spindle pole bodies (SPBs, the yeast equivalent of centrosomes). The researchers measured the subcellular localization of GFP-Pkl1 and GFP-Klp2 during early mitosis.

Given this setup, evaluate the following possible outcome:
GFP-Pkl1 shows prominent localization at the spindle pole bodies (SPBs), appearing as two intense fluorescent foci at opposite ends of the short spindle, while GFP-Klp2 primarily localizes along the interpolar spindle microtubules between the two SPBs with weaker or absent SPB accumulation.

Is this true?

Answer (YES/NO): YES